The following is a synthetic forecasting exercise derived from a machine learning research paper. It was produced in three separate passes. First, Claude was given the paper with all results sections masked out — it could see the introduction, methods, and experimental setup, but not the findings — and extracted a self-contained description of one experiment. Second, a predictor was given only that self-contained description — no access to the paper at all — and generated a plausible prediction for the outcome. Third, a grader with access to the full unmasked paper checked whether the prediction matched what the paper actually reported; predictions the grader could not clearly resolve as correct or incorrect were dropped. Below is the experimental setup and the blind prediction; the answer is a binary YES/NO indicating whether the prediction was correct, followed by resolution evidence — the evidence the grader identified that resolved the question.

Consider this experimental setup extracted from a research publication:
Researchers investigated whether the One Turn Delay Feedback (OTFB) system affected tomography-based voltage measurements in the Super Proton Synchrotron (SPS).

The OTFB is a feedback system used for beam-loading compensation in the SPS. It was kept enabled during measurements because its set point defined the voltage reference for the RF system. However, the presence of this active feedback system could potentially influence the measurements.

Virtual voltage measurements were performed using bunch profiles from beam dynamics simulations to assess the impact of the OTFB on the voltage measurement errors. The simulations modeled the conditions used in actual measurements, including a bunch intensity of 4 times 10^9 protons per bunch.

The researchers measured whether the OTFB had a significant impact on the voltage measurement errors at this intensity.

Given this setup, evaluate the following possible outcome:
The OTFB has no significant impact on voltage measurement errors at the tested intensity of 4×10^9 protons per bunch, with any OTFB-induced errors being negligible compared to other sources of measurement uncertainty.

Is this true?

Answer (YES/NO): YES